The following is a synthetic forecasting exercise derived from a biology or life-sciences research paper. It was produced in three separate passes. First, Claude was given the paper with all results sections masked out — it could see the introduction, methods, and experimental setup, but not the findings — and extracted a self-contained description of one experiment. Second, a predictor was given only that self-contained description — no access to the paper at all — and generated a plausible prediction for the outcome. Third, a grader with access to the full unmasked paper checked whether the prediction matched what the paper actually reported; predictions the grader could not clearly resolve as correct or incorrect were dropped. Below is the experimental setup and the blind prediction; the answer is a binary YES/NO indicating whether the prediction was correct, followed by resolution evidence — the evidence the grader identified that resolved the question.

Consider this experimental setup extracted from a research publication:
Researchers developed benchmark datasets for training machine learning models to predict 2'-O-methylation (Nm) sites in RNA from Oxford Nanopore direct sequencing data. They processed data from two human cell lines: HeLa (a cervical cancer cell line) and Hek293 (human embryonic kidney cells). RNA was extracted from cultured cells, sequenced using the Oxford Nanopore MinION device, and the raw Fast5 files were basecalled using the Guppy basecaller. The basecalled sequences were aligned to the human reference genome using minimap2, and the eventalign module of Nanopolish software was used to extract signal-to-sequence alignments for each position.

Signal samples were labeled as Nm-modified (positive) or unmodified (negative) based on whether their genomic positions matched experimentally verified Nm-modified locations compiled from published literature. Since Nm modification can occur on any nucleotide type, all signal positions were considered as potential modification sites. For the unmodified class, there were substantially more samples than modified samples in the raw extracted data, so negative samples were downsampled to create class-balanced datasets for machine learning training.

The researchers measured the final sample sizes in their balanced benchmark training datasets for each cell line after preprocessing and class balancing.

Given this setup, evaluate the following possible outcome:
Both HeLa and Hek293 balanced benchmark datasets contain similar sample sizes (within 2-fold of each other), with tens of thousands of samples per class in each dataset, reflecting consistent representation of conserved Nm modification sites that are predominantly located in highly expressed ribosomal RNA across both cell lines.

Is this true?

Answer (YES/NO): NO